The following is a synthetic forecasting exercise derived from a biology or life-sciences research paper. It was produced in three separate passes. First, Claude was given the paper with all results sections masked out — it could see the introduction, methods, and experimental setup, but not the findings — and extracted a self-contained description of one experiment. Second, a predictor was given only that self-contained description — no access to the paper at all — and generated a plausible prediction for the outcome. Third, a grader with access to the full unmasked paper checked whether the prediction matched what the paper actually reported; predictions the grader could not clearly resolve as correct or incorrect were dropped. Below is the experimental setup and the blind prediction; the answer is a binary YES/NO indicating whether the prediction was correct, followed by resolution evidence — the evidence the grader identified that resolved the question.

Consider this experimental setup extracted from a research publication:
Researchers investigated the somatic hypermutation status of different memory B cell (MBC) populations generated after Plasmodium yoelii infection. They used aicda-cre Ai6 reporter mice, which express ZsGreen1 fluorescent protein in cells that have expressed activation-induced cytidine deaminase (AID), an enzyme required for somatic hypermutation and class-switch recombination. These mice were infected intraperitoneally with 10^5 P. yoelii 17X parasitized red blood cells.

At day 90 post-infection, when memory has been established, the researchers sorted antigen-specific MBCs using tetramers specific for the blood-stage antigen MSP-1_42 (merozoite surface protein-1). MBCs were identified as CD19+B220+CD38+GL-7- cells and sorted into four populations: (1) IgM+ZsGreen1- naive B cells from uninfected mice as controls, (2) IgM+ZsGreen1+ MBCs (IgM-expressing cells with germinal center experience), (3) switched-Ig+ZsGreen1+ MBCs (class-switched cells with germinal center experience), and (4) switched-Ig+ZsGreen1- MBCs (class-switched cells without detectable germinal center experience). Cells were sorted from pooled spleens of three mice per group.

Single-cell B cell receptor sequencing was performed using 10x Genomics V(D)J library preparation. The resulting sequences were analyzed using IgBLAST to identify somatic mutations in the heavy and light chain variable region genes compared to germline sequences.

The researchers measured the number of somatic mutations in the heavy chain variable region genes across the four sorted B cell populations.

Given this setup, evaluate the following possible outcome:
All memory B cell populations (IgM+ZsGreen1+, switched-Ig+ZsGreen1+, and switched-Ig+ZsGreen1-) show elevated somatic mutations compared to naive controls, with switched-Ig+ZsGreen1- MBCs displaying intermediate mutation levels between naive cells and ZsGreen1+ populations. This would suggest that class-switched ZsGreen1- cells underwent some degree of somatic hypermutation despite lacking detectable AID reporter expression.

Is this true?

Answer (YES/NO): NO